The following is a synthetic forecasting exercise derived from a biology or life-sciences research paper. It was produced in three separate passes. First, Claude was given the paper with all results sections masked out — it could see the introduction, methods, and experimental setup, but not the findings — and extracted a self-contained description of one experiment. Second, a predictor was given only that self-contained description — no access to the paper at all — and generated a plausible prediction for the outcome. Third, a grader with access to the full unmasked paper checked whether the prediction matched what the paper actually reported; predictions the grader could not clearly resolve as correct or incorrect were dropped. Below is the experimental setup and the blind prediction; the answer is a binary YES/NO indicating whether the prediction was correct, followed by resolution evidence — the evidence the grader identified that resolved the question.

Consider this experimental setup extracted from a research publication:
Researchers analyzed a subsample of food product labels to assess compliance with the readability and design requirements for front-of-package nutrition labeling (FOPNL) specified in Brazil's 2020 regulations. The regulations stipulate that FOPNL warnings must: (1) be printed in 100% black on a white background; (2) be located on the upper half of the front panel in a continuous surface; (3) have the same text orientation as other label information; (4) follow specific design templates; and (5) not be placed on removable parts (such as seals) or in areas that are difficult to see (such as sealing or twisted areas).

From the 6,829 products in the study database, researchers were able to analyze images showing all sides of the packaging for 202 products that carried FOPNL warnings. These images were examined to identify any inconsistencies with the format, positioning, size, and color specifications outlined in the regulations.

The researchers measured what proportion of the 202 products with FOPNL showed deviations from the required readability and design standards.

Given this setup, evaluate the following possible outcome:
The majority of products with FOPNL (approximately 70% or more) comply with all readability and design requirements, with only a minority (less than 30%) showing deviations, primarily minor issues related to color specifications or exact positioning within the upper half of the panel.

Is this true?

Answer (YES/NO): NO